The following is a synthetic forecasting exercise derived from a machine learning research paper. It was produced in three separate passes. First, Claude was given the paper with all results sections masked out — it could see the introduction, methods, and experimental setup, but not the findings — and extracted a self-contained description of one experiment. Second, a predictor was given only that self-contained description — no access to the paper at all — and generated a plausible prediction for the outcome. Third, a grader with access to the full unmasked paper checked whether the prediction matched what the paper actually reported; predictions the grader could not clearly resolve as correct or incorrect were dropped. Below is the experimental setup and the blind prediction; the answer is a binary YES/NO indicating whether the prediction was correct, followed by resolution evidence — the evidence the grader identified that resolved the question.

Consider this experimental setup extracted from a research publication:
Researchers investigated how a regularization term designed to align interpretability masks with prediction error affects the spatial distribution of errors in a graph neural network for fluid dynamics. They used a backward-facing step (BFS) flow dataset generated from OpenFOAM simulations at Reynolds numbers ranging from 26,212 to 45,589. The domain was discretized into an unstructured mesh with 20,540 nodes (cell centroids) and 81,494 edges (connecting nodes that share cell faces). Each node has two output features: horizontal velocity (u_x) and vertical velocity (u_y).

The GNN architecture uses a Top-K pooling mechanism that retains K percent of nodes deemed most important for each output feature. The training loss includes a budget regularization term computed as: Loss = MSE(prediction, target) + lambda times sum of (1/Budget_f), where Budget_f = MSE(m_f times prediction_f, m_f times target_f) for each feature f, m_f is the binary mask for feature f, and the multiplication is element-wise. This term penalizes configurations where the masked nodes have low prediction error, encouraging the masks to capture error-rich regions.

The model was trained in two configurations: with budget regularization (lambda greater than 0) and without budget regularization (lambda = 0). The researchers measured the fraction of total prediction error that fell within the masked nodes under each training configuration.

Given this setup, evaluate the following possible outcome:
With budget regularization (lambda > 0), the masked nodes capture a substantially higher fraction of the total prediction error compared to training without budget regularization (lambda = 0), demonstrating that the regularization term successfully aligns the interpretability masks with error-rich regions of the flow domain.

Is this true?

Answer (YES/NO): YES